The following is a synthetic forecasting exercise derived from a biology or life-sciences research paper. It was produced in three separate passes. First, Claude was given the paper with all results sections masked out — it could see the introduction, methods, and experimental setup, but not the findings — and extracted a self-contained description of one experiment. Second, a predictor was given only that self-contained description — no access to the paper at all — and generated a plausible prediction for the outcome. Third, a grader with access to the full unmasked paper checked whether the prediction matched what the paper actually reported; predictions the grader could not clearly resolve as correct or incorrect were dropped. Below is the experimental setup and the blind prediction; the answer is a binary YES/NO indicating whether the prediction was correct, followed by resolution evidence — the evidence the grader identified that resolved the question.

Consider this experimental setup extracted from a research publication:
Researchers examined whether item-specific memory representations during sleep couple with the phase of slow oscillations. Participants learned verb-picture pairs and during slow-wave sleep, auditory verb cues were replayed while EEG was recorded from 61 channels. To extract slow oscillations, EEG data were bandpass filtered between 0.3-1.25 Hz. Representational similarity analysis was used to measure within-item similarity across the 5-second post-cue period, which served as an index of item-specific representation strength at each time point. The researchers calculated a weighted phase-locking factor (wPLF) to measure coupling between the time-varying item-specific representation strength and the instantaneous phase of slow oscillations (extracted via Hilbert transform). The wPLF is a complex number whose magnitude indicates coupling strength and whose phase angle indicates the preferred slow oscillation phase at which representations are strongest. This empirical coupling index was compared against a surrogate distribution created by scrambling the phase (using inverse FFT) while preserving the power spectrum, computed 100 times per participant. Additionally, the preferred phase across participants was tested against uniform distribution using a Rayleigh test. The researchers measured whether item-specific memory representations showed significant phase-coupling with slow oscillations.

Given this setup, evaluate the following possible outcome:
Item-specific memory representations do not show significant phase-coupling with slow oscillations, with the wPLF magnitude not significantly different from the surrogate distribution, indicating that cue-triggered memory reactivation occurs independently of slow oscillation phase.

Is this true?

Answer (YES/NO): NO